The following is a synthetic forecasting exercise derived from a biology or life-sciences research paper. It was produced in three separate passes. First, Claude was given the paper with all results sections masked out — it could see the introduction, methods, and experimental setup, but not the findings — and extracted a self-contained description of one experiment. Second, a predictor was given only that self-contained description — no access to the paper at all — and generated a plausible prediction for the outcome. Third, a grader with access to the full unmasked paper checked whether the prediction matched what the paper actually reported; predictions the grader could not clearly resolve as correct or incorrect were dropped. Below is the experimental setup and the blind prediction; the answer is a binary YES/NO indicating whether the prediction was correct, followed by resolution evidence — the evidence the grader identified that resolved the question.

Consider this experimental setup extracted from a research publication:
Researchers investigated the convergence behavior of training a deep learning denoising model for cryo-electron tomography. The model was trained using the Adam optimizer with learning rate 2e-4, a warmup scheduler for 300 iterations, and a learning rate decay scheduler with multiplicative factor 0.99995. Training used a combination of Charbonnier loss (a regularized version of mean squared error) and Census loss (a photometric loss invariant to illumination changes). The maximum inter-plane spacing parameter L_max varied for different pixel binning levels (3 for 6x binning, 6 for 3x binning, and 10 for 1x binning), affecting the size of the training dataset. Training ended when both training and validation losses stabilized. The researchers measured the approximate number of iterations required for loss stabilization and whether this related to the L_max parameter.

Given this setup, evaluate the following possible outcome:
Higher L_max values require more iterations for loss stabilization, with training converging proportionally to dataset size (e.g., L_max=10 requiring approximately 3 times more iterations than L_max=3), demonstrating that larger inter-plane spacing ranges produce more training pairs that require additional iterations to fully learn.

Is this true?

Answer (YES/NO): YES